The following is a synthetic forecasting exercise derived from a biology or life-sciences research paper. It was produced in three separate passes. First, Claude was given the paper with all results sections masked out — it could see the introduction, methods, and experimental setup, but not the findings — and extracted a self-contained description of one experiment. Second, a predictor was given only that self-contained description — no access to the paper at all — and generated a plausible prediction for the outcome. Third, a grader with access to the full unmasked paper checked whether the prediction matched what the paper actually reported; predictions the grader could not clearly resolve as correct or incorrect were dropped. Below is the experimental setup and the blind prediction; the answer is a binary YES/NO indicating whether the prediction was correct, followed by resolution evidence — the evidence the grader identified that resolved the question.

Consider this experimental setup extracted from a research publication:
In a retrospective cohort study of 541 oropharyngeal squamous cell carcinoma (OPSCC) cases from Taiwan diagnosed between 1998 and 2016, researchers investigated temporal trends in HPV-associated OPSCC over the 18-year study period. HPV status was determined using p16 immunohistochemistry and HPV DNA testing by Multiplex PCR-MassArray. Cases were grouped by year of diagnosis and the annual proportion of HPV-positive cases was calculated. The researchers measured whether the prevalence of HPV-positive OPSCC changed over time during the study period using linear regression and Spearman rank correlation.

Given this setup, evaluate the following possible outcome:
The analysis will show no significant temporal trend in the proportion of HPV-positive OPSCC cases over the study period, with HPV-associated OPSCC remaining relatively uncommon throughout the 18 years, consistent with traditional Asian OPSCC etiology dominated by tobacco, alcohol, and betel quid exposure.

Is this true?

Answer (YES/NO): YES